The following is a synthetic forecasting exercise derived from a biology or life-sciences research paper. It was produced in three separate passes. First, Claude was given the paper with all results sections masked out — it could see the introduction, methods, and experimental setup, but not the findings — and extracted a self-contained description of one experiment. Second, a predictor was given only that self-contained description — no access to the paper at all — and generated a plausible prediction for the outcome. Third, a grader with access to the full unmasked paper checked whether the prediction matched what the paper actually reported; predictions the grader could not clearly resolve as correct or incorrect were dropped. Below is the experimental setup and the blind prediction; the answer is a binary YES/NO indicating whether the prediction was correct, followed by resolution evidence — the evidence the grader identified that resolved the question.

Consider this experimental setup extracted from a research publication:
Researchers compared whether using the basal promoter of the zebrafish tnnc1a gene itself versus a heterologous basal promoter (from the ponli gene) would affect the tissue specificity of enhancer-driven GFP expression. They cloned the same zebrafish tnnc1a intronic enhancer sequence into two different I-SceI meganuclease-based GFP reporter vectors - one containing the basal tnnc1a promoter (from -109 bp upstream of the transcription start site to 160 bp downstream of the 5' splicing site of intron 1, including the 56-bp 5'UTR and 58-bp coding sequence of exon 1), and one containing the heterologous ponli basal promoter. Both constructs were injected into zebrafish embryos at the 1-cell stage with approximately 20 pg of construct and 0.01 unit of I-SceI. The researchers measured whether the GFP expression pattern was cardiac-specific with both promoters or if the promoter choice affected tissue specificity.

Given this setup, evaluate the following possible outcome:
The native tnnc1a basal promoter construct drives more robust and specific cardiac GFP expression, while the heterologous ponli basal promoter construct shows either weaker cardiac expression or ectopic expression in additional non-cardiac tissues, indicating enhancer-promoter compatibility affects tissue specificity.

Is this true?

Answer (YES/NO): NO